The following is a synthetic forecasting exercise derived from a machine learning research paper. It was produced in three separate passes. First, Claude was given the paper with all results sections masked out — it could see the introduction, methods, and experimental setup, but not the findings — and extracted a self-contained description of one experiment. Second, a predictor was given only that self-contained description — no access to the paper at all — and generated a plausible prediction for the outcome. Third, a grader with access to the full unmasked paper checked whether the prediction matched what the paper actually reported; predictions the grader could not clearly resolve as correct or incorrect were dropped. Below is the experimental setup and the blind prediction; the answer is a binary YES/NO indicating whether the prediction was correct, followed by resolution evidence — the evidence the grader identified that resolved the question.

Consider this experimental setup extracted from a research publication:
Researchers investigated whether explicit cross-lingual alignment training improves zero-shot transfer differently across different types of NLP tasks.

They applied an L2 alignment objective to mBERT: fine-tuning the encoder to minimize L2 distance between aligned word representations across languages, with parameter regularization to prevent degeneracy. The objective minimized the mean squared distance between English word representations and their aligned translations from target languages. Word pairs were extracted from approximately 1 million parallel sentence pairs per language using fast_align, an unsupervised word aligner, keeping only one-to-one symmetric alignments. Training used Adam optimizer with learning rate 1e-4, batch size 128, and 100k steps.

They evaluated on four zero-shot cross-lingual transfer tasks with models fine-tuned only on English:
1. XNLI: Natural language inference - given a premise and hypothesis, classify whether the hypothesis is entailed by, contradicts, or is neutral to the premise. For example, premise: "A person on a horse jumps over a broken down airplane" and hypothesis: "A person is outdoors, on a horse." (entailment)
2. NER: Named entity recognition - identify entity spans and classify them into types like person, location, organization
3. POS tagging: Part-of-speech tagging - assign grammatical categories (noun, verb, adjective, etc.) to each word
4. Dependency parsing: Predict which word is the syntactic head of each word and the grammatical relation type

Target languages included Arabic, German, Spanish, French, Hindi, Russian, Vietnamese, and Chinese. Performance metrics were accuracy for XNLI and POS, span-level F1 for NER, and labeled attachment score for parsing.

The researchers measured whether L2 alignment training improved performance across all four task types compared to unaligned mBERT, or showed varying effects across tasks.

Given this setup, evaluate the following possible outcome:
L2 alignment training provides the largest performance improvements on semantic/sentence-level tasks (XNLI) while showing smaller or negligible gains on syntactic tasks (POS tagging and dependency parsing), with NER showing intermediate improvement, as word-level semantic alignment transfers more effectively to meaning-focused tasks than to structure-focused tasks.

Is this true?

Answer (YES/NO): NO